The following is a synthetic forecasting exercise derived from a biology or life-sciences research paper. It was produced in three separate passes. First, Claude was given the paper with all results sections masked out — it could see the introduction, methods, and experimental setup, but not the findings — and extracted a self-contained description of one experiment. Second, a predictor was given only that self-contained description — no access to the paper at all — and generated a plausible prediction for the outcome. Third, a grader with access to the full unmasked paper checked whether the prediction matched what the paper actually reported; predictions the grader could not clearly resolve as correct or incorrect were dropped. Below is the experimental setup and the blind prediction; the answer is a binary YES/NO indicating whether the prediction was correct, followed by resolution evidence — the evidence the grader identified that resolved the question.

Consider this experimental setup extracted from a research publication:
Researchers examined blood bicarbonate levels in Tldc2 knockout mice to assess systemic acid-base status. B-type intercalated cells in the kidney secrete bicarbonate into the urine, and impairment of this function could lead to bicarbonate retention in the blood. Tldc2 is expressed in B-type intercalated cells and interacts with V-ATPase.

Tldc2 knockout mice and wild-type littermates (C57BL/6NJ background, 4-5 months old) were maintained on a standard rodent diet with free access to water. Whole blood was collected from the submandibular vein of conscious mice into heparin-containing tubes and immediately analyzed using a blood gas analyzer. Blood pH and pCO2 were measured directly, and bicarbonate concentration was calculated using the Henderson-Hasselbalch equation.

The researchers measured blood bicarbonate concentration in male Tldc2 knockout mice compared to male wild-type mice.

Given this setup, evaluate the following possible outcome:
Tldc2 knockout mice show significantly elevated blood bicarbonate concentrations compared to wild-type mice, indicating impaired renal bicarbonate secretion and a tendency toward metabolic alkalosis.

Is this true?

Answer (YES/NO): YES